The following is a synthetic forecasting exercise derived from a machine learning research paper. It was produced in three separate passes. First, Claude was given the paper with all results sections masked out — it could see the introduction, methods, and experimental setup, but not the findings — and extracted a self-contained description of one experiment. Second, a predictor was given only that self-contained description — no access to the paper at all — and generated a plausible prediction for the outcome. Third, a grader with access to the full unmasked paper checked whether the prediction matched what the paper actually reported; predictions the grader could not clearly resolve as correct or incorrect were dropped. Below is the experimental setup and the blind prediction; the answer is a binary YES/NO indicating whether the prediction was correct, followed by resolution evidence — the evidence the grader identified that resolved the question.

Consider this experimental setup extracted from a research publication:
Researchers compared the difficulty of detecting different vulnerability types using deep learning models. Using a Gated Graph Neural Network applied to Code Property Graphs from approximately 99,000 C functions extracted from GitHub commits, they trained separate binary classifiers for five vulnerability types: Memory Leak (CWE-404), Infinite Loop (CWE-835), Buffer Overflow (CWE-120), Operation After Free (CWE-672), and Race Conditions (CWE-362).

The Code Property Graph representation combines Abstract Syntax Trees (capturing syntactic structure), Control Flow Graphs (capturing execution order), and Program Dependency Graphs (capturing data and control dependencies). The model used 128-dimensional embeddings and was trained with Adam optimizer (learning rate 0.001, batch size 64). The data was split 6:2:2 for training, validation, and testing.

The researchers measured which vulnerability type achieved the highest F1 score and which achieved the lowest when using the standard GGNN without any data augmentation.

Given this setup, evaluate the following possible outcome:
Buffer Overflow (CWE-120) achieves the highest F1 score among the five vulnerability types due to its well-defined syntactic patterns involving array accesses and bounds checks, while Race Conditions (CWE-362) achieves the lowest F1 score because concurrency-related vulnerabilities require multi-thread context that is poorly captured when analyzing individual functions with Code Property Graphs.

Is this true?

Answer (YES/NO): NO